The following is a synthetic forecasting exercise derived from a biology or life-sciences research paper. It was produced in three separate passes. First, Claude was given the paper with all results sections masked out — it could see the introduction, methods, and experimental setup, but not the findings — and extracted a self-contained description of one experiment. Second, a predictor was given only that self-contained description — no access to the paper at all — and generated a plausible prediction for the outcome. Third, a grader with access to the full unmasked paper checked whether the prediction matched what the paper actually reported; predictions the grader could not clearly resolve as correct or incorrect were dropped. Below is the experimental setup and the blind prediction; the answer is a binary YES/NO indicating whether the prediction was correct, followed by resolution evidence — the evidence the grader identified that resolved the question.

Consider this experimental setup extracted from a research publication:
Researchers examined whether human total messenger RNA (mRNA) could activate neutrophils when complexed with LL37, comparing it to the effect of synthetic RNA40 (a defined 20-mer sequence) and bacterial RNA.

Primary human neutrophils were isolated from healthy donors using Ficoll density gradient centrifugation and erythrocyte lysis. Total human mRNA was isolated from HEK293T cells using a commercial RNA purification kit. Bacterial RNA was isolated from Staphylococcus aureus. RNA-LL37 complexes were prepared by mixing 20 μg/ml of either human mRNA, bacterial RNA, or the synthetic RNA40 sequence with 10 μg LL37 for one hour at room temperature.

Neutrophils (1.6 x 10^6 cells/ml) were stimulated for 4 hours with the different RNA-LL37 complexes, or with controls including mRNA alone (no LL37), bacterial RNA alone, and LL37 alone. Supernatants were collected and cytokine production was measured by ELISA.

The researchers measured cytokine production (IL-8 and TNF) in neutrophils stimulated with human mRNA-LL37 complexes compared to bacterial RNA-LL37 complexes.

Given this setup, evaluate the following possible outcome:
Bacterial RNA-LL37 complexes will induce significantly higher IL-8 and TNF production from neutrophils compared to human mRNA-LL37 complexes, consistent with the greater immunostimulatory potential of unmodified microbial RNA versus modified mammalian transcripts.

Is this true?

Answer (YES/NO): NO